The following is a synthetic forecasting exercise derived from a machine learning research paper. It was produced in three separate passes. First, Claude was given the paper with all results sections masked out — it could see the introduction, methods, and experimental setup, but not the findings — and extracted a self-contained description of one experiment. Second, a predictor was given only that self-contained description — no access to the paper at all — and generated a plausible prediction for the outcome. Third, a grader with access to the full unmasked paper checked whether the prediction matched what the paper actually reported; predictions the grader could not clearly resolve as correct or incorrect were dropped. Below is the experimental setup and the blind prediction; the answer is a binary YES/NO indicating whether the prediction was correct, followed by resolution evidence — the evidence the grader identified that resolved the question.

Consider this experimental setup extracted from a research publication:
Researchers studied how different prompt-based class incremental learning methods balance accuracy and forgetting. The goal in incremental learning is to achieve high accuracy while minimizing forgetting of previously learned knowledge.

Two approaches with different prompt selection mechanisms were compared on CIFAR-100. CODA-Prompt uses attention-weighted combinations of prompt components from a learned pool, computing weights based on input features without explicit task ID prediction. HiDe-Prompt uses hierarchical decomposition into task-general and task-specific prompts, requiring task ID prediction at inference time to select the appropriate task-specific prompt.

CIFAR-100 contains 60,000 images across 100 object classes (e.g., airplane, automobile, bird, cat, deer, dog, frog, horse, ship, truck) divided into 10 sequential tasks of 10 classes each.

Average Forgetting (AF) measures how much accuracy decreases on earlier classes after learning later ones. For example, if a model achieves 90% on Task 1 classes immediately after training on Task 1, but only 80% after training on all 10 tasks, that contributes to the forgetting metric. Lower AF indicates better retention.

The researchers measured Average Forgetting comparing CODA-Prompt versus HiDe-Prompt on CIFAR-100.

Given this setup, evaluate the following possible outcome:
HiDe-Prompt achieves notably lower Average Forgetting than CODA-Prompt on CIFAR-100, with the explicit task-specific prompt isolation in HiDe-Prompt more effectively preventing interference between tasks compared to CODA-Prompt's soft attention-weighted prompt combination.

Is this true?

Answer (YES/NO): YES